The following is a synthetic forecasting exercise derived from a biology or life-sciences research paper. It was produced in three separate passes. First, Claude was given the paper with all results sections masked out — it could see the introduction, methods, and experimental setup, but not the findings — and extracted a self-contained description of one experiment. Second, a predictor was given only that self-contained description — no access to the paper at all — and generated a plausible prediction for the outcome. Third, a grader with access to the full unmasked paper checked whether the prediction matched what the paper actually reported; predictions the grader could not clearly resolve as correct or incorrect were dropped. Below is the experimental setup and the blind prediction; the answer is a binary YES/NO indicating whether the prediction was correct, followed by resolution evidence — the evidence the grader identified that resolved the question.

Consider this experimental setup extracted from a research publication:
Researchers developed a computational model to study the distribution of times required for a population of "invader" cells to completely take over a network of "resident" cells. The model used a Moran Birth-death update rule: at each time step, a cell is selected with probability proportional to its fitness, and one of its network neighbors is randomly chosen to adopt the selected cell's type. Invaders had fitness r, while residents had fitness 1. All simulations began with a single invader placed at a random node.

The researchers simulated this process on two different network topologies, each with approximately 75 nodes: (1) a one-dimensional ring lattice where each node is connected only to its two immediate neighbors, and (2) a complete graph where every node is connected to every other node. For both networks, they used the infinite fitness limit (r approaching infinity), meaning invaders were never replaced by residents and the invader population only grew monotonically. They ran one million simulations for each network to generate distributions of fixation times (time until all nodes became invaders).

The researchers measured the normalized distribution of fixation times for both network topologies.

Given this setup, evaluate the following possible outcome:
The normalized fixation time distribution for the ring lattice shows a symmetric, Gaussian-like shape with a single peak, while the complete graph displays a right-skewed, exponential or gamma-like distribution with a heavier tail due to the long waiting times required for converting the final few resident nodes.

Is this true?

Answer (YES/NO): NO